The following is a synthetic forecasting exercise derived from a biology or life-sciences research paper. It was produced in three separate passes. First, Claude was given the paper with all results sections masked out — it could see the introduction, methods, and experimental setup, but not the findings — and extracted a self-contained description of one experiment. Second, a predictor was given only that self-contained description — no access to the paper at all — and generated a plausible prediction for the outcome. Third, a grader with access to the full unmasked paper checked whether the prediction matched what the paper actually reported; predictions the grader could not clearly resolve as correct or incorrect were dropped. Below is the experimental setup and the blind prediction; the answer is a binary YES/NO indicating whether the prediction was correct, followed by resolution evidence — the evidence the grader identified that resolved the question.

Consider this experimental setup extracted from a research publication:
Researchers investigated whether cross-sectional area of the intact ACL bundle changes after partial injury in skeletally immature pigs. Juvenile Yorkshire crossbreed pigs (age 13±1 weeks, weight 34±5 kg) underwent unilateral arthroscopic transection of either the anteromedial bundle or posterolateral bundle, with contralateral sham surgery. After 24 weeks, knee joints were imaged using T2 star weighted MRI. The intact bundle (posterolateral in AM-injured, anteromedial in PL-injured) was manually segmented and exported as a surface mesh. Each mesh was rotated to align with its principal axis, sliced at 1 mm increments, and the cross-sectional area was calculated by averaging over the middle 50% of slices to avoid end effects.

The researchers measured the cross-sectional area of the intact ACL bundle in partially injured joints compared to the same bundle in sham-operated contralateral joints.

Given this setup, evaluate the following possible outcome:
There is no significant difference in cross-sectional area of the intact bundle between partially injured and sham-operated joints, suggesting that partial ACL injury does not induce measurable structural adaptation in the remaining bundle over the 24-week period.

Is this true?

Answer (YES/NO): NO